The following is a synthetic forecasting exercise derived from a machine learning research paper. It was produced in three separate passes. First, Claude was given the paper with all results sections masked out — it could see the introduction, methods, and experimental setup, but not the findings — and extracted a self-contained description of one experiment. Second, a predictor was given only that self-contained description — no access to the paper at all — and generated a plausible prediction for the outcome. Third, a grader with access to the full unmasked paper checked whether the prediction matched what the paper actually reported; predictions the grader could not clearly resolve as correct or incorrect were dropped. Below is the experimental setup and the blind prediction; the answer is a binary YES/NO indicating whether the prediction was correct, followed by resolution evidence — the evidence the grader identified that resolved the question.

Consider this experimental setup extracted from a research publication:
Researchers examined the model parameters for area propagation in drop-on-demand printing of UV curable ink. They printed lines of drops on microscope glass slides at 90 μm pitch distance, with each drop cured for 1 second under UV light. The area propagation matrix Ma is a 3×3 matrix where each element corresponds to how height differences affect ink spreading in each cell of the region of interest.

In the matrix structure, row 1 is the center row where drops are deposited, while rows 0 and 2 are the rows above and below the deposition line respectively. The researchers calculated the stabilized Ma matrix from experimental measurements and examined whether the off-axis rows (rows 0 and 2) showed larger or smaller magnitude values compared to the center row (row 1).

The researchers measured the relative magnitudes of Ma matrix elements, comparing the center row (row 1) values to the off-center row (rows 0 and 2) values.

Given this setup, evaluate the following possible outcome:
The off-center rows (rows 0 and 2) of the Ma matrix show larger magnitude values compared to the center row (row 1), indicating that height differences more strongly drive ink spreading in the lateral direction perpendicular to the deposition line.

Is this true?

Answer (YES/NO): NO